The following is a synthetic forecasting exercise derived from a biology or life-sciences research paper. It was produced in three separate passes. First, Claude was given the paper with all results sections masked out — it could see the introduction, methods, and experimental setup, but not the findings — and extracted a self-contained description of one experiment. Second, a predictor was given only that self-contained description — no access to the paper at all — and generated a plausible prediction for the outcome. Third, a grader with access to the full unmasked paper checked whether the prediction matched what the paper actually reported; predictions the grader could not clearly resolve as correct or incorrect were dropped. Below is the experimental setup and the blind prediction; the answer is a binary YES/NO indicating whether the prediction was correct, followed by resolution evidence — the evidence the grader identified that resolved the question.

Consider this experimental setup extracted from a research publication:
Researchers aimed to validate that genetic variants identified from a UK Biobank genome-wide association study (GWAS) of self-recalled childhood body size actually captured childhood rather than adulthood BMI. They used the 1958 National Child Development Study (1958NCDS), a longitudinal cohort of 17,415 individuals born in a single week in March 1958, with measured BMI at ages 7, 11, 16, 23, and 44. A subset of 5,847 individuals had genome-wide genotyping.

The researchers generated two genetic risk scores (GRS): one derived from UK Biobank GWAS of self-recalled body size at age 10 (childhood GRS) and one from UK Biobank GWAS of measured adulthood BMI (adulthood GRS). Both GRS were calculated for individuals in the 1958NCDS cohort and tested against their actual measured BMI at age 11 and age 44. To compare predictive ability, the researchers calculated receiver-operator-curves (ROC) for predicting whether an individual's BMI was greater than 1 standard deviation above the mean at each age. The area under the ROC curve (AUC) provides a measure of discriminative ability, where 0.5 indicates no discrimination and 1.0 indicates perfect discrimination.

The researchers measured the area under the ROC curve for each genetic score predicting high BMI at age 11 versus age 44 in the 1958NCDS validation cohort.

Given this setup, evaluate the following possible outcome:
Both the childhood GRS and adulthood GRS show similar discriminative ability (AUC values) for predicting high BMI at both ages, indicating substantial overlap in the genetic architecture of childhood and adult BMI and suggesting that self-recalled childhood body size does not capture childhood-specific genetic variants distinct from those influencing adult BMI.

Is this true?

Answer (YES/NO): NO